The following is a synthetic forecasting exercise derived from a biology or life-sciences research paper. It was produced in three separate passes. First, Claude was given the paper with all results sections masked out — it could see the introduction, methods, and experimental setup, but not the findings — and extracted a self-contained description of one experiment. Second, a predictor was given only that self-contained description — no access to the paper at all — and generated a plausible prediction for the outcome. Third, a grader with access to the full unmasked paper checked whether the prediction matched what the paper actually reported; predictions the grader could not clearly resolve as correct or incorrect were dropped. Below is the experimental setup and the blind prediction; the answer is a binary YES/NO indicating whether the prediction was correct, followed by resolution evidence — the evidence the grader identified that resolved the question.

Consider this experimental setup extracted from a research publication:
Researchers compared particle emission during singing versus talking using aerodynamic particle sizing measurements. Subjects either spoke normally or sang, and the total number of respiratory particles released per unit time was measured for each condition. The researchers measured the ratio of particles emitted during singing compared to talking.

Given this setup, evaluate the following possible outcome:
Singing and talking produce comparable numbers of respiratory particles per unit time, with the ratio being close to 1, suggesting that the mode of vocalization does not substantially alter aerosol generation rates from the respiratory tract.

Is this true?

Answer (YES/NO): NO